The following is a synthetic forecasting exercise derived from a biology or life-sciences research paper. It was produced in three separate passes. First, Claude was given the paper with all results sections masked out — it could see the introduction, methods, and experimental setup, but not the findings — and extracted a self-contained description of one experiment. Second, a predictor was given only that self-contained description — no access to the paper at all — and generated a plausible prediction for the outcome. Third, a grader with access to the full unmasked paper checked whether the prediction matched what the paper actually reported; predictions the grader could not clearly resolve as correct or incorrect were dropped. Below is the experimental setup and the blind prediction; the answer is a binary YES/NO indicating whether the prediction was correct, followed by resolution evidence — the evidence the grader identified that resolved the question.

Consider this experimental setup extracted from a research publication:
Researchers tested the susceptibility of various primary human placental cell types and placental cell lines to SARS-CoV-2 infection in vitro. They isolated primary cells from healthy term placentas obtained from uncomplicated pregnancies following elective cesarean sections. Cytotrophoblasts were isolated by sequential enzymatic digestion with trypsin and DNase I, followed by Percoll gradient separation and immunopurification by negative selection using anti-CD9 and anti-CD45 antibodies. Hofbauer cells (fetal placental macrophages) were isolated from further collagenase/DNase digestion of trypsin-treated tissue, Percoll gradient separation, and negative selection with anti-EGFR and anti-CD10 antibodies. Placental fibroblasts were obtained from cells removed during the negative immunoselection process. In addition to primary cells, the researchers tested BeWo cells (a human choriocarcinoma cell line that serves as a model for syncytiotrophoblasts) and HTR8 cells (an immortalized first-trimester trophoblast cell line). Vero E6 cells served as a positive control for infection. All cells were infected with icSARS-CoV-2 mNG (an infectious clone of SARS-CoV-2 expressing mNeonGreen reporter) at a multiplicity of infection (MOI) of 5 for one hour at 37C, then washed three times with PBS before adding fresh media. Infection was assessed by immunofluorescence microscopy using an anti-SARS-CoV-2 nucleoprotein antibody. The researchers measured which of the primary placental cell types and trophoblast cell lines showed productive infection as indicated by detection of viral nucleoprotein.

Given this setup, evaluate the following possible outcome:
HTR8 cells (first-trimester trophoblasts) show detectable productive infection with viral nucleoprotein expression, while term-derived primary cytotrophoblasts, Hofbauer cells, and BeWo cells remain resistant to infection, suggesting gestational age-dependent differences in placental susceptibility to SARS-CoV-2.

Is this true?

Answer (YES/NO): NO